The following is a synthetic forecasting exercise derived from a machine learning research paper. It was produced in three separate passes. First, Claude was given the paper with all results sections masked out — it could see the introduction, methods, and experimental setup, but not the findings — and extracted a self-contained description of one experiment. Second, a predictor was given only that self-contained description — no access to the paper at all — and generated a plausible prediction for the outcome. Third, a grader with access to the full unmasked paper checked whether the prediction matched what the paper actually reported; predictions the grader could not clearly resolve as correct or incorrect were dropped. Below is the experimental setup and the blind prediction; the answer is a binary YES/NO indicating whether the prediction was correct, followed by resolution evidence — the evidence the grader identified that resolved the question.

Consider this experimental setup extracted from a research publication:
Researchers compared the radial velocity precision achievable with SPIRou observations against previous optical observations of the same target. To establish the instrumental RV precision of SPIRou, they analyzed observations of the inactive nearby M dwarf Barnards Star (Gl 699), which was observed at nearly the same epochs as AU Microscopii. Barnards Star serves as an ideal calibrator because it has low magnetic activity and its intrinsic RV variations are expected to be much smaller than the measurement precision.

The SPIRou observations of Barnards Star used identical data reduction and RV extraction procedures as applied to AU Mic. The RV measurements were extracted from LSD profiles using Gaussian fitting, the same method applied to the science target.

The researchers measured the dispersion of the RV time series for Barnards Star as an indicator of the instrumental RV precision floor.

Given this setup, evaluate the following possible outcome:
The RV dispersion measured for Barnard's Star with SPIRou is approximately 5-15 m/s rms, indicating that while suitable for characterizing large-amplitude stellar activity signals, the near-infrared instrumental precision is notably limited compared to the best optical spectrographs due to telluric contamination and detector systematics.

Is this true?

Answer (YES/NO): NO